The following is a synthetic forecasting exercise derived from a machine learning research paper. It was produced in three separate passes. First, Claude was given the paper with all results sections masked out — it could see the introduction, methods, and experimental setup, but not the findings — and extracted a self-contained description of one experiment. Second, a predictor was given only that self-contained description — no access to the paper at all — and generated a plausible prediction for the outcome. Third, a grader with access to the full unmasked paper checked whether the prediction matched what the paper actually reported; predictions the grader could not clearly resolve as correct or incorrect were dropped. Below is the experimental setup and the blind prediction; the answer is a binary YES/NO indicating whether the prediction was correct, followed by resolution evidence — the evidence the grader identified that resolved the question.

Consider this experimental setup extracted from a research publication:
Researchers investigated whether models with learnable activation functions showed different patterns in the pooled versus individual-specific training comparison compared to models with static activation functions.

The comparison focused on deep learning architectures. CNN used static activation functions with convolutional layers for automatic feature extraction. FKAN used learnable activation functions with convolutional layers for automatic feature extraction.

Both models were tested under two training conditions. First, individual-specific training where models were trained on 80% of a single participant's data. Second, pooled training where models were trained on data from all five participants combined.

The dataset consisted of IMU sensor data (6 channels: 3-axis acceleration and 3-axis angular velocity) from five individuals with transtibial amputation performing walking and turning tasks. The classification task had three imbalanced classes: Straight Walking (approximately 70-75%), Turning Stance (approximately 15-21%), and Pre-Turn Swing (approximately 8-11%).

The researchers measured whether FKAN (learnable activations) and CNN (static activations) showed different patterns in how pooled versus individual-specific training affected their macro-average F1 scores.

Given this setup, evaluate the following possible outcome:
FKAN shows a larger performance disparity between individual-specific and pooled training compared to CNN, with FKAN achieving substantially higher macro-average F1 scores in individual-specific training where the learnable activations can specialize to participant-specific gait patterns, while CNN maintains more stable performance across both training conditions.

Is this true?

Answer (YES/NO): NO